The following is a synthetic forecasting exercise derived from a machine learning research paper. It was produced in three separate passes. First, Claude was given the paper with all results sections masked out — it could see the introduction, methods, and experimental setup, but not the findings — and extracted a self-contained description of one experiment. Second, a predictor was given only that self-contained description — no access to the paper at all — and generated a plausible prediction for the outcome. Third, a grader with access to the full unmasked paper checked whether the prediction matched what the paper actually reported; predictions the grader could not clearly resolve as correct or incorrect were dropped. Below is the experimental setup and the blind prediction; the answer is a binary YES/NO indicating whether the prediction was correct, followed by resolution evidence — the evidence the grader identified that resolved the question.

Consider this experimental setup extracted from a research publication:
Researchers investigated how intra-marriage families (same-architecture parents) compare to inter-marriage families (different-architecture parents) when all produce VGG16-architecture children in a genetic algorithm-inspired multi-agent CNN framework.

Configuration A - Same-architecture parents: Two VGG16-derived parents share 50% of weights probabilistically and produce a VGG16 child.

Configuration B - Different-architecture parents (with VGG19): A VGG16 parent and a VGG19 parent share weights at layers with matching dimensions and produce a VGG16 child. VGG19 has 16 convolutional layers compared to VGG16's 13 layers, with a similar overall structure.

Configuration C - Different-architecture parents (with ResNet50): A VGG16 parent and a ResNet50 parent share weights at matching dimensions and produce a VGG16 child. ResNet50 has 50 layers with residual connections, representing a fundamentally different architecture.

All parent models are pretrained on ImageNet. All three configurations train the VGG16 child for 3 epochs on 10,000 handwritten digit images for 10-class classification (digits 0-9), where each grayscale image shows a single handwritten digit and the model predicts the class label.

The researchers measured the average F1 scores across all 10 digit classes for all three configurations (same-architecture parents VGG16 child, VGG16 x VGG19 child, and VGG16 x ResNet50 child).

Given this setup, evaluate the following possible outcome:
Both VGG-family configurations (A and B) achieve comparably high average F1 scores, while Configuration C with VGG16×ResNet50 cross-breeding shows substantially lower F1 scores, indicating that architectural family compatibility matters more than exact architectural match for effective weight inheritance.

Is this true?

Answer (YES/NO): NO